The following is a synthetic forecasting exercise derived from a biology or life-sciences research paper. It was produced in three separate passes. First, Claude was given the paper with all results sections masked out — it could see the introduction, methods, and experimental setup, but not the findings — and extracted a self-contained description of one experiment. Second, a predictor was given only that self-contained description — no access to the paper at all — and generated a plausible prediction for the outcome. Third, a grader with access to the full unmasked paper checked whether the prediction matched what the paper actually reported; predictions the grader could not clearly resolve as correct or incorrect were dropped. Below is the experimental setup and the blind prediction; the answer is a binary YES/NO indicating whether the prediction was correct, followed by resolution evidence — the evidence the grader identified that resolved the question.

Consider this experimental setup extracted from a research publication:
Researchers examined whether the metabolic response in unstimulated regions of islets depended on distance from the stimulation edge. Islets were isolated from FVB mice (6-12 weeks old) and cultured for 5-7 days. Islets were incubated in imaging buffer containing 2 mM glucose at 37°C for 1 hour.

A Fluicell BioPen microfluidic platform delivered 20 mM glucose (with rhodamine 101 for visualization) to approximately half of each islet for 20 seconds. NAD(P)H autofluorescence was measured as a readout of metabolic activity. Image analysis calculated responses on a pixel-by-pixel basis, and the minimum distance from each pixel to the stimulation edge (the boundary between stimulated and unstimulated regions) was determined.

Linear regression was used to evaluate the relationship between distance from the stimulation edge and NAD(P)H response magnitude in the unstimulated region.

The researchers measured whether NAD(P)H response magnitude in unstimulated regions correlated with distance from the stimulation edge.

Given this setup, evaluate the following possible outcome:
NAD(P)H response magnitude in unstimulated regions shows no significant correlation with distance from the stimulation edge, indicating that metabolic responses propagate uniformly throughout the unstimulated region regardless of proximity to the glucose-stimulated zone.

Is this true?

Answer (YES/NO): NO